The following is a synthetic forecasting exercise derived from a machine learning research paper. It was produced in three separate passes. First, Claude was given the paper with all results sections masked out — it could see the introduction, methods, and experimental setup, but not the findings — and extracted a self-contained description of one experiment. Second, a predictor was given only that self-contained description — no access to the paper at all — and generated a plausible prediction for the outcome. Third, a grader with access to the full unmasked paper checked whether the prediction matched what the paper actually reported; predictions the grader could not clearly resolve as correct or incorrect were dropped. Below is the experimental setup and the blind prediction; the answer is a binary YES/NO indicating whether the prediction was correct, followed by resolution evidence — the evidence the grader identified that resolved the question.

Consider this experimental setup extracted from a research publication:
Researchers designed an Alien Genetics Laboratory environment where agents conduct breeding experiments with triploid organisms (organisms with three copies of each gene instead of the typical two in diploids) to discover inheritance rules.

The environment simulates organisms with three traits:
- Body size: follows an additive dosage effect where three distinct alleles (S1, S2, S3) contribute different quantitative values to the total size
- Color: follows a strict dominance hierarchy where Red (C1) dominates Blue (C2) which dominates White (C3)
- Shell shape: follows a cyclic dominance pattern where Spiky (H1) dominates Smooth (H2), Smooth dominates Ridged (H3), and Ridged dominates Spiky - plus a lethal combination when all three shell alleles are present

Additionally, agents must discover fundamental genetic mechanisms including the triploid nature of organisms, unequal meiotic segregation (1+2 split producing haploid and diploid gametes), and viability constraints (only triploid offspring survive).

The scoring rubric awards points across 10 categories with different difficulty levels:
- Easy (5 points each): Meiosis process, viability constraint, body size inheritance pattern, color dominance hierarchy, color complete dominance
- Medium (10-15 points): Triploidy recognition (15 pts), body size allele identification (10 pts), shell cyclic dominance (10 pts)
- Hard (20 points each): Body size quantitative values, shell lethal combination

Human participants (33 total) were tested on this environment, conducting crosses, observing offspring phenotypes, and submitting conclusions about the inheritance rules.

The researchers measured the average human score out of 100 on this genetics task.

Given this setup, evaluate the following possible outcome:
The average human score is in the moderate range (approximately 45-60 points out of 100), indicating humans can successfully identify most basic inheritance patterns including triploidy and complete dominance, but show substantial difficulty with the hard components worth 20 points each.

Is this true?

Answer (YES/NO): YES